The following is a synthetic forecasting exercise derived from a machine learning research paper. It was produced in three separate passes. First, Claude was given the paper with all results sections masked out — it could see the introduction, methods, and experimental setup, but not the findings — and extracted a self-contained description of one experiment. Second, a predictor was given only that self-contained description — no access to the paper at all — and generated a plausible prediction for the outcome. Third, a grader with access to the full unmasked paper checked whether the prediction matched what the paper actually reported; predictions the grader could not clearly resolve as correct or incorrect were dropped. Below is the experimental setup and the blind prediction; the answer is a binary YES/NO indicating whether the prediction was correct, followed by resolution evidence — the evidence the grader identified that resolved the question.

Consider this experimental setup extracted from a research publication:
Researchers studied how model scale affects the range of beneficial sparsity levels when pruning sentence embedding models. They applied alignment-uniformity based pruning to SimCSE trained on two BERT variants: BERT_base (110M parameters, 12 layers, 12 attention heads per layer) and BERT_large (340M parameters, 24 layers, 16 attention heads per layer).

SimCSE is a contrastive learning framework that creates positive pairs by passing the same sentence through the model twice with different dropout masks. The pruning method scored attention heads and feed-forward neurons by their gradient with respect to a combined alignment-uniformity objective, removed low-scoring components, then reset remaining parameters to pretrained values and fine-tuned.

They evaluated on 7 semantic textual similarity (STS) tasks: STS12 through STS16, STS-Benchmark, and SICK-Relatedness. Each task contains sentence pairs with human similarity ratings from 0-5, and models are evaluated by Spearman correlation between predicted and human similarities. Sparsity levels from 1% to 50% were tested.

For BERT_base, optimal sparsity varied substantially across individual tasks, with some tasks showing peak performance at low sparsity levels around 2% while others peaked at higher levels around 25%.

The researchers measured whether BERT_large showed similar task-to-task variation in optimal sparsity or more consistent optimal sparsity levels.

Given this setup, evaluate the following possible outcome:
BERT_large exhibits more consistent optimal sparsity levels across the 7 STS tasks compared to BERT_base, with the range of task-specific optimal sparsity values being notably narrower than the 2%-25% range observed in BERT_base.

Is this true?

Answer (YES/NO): YES